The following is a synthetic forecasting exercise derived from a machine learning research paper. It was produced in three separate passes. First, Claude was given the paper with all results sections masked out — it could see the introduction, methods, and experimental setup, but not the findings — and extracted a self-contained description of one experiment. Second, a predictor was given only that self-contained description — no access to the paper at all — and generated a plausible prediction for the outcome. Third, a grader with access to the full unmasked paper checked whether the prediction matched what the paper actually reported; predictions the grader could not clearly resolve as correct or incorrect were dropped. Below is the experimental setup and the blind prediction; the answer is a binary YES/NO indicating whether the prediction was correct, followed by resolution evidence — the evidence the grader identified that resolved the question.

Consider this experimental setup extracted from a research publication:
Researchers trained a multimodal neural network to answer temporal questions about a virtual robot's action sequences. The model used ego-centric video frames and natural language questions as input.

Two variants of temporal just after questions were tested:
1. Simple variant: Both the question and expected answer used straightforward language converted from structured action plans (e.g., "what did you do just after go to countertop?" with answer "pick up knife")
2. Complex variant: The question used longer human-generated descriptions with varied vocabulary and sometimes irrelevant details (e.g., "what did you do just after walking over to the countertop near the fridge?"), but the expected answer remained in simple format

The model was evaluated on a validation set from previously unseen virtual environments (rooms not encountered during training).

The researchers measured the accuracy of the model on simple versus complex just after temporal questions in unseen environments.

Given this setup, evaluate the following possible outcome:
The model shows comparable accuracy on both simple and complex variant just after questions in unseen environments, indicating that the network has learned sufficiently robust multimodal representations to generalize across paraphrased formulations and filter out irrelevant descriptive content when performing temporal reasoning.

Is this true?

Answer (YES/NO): NO